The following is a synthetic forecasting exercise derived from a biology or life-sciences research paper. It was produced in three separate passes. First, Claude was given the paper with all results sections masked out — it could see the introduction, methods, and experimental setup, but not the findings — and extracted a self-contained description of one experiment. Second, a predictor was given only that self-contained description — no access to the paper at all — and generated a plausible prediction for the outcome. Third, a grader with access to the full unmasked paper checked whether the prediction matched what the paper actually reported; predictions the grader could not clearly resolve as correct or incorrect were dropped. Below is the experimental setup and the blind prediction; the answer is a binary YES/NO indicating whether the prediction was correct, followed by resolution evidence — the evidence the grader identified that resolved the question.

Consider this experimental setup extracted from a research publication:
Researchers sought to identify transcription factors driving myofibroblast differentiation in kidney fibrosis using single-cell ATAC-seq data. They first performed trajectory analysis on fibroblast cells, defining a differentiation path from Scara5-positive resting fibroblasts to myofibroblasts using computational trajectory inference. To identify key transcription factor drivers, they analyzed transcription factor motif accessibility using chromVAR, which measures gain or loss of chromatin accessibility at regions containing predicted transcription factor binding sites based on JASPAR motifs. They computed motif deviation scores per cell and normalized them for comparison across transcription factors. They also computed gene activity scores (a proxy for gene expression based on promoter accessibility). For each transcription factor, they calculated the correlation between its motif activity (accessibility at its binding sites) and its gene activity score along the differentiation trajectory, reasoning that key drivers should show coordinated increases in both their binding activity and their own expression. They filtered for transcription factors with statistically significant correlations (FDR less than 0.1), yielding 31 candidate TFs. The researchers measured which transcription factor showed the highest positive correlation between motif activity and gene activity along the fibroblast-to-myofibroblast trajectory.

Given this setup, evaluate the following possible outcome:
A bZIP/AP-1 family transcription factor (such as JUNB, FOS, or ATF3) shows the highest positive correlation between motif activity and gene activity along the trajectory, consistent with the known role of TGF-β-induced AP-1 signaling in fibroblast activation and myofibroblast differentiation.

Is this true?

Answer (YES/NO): NO